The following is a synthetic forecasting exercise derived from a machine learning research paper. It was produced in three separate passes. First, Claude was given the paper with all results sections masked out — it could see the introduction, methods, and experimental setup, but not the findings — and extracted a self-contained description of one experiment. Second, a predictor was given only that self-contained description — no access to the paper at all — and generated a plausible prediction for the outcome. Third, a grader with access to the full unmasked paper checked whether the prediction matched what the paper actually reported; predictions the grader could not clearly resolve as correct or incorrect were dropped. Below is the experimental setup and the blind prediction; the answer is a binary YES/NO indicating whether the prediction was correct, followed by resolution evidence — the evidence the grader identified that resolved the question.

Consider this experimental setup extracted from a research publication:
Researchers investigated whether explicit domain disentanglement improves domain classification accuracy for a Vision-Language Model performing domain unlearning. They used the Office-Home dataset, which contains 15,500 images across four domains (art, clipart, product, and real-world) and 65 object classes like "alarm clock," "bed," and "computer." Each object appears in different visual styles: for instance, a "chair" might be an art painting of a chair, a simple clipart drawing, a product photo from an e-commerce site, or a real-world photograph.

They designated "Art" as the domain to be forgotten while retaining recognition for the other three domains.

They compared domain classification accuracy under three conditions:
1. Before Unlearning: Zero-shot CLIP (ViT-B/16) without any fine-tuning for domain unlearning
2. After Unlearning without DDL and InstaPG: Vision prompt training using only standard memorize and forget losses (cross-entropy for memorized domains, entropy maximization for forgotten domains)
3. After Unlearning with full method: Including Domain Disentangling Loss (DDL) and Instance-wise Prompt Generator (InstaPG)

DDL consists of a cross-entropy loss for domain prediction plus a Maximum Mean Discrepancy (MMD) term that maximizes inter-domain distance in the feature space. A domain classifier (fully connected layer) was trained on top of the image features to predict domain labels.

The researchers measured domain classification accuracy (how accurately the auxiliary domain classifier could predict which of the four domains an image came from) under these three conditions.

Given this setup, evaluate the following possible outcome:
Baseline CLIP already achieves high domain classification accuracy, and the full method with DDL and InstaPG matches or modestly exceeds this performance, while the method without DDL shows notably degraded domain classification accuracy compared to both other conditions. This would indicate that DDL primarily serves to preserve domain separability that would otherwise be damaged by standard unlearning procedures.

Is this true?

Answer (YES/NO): NO